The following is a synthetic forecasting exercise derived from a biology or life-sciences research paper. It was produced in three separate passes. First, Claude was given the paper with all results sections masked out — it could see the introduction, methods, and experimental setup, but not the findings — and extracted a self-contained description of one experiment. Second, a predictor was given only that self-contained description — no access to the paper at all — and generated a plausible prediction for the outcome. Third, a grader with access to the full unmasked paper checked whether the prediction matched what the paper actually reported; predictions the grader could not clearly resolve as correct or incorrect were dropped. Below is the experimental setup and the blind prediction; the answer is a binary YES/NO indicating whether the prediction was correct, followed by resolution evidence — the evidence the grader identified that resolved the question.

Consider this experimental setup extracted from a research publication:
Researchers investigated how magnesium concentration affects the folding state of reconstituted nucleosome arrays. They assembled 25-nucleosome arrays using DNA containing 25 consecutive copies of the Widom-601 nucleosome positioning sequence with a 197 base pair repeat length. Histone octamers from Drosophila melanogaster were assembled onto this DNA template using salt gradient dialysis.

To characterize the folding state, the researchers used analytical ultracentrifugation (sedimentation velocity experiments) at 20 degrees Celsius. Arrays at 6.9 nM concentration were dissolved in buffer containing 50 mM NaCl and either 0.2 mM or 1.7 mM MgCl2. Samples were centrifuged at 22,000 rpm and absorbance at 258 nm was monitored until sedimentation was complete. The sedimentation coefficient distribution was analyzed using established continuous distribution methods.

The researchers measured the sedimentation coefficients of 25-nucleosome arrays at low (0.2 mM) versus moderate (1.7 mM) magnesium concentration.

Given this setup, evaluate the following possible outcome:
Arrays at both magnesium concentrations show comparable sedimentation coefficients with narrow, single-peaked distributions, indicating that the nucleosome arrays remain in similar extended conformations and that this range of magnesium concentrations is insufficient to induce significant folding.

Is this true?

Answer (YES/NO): NO